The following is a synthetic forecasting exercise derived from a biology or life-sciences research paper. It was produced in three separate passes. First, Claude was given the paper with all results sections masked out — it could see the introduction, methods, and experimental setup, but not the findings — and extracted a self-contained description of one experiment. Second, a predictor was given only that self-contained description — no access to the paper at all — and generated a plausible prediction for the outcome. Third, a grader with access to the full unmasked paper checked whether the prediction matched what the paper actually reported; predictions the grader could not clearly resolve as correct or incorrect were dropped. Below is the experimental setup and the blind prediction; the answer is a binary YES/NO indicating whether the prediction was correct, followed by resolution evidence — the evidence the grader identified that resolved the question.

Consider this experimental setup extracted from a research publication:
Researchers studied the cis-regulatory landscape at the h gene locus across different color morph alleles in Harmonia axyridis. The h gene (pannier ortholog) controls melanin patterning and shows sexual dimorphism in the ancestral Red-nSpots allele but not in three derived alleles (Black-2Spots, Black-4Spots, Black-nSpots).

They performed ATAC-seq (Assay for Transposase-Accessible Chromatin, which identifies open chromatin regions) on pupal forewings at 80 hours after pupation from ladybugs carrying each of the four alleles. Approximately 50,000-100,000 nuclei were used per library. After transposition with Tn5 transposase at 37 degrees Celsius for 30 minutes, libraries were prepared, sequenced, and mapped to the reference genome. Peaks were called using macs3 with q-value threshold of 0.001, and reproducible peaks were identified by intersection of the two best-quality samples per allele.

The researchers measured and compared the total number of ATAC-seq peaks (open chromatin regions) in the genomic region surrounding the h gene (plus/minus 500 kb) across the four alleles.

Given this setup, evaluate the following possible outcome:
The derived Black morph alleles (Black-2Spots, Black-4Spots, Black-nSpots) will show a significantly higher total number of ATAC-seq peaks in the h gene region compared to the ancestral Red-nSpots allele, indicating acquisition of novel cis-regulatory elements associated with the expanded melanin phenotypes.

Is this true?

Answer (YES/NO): YES